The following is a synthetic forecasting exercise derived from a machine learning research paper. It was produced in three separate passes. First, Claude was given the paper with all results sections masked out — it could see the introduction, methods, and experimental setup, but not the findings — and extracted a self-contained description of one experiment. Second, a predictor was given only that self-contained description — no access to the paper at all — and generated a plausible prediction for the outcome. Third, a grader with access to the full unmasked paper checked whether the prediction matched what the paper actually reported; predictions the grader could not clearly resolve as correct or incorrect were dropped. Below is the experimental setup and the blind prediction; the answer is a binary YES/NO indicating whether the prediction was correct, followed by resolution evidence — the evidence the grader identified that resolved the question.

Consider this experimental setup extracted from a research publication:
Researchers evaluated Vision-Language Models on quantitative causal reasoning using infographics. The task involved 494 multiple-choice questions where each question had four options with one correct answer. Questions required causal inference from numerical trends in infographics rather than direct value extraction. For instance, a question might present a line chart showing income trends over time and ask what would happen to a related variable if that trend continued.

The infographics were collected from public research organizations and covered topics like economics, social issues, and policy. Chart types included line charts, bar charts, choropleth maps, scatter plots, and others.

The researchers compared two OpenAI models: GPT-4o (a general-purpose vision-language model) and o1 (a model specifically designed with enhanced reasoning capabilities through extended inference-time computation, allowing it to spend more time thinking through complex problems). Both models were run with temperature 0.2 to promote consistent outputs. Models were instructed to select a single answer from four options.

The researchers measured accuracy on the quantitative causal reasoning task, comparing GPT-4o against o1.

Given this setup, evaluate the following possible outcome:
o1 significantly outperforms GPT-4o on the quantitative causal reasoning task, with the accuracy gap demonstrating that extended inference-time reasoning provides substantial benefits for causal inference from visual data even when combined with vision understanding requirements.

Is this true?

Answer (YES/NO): NO